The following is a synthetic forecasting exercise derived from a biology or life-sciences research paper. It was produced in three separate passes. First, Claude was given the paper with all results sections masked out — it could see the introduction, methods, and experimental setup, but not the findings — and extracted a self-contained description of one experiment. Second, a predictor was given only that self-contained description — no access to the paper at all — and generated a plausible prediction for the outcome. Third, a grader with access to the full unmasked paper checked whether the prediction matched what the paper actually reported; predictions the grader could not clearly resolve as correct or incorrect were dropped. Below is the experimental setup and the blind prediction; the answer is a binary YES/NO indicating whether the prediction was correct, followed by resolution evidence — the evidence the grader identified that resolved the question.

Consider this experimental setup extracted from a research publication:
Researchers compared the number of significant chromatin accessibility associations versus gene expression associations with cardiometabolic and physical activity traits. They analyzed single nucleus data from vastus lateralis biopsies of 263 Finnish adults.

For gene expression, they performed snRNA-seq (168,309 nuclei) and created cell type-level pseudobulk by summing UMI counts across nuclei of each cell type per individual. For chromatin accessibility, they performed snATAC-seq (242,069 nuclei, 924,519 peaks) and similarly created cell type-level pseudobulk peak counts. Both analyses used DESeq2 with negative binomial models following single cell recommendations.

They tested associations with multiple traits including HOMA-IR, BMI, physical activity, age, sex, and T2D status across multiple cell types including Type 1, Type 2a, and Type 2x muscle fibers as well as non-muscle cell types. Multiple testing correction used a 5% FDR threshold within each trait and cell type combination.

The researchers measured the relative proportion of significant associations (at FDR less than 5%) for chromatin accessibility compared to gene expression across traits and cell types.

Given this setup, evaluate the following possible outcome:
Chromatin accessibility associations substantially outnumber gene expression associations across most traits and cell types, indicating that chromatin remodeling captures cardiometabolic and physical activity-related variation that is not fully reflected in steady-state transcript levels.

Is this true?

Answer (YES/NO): NO